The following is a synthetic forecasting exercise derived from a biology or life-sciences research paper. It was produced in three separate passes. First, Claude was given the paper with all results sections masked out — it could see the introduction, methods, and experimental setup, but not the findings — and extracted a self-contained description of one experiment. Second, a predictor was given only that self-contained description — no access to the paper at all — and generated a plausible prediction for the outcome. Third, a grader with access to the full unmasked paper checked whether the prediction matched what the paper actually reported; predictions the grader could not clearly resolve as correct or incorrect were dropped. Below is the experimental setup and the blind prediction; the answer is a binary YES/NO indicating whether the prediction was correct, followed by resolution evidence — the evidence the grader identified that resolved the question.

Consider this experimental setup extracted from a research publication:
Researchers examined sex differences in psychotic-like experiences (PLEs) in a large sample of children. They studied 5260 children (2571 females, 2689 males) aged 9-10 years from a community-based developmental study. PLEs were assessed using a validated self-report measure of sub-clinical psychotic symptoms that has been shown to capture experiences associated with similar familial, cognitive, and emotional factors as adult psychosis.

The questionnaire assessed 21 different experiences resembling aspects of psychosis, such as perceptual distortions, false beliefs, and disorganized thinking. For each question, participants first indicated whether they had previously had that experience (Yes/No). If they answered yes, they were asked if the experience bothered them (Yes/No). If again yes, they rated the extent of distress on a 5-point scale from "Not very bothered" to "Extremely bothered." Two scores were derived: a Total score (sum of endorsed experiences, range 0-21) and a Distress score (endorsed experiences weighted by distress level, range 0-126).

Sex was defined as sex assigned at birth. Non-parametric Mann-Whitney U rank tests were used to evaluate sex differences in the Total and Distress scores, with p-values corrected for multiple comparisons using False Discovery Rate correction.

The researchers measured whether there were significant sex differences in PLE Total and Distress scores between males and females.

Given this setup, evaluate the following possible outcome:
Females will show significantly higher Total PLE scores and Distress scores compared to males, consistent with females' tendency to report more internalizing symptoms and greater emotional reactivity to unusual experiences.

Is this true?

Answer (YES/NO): NO